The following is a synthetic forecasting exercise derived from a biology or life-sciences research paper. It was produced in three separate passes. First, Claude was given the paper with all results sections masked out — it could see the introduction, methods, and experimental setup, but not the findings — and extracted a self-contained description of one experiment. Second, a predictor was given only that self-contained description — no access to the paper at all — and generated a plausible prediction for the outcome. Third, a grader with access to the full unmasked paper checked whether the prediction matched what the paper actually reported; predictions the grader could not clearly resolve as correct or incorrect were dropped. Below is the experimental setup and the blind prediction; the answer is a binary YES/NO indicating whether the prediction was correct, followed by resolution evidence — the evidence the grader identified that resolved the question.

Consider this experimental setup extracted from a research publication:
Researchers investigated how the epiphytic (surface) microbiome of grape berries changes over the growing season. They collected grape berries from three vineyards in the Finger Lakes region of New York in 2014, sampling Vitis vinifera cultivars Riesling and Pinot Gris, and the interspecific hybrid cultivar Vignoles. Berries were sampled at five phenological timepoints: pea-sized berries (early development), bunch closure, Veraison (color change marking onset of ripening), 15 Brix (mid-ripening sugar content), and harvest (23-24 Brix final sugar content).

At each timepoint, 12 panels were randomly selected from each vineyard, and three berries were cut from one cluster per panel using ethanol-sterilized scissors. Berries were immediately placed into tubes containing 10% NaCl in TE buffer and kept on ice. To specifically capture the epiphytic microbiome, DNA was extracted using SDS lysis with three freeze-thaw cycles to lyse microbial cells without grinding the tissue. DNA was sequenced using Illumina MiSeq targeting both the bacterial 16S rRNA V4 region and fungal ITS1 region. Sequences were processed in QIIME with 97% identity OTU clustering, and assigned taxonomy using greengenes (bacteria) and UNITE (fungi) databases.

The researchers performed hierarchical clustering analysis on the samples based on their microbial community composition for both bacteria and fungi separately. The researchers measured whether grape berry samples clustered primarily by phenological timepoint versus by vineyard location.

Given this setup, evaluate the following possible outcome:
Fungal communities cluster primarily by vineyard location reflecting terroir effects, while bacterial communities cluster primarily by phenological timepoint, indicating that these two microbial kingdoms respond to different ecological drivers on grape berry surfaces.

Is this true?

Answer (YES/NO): NO